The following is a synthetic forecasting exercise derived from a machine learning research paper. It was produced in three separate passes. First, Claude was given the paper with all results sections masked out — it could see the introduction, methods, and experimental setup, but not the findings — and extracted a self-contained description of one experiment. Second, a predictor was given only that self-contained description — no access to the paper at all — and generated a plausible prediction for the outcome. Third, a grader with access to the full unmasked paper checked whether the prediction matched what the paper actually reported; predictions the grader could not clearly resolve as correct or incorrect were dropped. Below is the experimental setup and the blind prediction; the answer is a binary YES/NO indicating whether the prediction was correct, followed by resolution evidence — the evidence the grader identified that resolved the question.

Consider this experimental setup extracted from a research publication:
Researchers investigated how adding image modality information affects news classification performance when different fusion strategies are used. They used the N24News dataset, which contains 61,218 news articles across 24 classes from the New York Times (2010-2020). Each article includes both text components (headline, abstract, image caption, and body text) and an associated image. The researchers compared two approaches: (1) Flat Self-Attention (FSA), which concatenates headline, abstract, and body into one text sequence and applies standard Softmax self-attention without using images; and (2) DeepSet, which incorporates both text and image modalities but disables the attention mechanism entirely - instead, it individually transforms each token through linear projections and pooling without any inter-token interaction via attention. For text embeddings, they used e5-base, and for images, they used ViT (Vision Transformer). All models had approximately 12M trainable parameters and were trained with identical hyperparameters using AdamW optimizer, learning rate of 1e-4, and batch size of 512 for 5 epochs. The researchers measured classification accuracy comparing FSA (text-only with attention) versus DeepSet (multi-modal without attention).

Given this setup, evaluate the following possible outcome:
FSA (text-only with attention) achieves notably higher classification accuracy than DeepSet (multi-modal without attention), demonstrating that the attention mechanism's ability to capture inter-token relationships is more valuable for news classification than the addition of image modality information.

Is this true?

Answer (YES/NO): YES